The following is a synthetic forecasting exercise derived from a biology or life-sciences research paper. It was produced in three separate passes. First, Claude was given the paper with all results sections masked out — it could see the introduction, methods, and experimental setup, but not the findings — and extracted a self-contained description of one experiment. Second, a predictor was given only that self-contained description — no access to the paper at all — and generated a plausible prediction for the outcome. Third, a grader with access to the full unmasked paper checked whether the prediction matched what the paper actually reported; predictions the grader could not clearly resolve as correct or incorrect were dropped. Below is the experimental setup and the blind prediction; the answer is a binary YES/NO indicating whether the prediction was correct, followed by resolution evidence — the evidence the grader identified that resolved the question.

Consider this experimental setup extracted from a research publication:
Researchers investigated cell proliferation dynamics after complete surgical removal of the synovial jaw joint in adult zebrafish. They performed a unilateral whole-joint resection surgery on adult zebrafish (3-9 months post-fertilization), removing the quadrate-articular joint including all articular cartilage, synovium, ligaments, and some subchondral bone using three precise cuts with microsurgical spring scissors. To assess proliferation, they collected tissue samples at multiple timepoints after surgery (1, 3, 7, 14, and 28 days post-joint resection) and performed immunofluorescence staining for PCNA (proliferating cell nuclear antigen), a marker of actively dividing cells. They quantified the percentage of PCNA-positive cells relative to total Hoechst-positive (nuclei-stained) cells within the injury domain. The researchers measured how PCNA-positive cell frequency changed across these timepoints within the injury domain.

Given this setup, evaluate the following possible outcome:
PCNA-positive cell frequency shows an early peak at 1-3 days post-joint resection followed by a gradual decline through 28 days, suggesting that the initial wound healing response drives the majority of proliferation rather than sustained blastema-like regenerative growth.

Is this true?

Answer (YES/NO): NO